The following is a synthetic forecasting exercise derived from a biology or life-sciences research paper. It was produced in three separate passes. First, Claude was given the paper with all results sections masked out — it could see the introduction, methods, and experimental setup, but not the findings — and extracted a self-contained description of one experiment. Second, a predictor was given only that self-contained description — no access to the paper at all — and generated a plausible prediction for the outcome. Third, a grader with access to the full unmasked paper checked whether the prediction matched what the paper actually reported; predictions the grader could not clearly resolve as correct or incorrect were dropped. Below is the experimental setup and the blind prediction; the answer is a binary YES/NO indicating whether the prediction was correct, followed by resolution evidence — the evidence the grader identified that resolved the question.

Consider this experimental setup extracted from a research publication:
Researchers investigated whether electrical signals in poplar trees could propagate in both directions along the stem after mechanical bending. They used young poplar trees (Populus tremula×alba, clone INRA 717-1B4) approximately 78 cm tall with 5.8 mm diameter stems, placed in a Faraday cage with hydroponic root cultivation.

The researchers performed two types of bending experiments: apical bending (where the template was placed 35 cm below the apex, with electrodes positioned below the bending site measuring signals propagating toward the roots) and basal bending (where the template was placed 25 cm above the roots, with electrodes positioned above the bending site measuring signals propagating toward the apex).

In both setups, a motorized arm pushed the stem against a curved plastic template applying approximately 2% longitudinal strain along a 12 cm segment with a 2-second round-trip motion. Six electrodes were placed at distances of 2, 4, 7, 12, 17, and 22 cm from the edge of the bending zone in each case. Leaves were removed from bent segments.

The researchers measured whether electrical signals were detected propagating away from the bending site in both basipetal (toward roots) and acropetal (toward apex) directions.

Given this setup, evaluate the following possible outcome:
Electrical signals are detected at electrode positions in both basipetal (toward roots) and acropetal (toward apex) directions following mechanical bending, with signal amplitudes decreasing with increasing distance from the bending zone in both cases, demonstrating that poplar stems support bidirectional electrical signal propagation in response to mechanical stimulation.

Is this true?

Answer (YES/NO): YES